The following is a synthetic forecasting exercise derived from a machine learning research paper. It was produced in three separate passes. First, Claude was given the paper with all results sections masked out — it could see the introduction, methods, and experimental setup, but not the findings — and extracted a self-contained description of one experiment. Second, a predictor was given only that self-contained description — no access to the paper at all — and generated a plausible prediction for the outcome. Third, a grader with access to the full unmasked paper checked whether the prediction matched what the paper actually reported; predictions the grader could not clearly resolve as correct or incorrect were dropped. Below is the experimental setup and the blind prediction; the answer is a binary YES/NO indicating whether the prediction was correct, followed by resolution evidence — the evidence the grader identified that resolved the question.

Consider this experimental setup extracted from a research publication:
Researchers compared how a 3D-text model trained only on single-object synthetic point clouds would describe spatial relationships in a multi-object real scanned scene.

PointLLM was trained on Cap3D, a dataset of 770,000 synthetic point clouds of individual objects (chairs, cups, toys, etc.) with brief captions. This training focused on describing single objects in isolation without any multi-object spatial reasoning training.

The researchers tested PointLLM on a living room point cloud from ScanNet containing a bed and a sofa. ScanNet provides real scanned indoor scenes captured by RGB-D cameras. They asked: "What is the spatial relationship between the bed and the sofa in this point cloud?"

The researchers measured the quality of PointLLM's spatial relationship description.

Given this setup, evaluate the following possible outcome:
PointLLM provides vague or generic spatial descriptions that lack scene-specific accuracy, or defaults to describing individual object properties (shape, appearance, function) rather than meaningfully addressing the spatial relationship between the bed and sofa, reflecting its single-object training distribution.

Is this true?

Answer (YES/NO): YES